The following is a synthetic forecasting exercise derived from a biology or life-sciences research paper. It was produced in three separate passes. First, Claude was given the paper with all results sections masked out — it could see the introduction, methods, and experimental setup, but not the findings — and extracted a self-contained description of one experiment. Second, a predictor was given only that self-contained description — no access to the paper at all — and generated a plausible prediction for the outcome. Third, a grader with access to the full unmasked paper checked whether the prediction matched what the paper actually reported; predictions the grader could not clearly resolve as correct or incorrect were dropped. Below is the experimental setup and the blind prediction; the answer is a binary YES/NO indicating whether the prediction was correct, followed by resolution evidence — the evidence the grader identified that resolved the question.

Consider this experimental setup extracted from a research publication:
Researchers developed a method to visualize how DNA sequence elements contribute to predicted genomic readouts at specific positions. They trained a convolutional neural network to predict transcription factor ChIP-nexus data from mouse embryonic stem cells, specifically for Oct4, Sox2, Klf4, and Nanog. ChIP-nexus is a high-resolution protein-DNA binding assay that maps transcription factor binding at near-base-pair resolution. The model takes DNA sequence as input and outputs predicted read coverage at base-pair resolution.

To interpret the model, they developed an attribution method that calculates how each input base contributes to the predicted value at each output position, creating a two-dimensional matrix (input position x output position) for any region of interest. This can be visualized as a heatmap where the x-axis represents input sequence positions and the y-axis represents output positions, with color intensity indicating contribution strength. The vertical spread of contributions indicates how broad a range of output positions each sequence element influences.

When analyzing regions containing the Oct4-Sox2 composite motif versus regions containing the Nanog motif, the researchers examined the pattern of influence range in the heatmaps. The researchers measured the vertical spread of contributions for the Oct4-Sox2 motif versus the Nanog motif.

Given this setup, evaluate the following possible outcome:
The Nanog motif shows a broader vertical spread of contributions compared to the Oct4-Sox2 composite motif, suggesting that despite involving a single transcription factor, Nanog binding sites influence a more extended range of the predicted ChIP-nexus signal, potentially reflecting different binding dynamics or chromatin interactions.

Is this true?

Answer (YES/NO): NO